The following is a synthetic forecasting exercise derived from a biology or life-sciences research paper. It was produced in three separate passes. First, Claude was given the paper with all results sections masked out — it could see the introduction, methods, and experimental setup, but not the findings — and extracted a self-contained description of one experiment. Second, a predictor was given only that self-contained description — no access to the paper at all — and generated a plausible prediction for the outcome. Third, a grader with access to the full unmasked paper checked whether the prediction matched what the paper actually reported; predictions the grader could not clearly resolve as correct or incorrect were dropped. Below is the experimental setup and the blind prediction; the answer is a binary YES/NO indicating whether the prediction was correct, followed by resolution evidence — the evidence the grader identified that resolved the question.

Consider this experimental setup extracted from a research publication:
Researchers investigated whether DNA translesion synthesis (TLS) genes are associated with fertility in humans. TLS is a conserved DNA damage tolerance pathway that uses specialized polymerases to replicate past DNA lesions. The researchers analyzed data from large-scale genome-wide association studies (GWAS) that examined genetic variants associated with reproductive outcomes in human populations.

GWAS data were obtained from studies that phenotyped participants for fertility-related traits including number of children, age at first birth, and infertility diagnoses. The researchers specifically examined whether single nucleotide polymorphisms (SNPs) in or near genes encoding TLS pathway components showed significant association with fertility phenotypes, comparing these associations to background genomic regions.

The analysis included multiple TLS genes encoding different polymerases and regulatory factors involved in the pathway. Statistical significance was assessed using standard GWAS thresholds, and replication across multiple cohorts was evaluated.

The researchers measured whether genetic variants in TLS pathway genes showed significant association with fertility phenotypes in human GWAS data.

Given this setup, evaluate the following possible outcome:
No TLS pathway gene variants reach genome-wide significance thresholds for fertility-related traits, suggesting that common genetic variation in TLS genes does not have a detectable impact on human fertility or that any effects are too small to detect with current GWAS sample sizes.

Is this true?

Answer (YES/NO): NO